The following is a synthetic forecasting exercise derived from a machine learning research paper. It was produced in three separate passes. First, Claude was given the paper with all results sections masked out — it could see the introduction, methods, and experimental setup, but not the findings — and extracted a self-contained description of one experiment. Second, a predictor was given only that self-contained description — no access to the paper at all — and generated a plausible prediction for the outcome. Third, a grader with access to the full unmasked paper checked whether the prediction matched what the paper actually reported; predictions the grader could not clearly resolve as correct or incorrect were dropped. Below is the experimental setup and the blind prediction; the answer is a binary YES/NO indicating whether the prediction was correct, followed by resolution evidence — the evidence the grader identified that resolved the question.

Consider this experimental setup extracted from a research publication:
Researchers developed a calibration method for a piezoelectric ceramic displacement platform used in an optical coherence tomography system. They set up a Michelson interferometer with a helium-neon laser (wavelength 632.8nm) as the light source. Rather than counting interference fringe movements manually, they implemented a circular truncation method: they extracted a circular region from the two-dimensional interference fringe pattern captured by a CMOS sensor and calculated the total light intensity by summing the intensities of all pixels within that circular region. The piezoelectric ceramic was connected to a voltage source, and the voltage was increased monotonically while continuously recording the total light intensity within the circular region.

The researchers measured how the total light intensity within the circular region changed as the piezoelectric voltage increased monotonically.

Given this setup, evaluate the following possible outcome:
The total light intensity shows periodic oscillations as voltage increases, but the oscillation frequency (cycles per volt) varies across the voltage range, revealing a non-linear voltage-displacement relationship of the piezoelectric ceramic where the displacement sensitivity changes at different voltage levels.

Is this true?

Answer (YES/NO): NO